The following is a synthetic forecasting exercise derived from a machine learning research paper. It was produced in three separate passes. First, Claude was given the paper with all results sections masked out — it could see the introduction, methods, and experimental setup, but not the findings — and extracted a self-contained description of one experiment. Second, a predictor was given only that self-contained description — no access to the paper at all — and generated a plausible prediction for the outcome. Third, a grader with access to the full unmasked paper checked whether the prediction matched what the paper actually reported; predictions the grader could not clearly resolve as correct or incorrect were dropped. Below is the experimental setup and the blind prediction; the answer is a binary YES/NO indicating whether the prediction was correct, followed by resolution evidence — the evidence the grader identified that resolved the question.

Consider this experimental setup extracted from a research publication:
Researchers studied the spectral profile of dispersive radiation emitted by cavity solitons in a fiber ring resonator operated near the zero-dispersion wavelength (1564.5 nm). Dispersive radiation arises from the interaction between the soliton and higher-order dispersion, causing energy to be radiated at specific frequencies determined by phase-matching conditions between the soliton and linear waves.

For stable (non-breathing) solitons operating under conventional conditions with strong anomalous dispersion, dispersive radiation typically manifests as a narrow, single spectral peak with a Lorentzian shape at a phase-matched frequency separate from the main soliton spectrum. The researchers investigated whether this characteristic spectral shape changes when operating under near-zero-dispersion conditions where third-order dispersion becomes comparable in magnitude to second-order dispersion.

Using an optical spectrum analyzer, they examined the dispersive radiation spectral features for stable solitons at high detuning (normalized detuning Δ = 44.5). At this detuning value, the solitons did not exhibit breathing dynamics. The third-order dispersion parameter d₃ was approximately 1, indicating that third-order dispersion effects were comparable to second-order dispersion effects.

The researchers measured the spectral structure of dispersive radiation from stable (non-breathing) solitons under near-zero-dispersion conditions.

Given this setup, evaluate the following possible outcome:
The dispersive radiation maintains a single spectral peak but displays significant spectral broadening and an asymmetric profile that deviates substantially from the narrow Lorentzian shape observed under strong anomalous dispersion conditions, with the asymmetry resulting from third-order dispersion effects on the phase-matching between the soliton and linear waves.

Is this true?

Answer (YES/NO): NO